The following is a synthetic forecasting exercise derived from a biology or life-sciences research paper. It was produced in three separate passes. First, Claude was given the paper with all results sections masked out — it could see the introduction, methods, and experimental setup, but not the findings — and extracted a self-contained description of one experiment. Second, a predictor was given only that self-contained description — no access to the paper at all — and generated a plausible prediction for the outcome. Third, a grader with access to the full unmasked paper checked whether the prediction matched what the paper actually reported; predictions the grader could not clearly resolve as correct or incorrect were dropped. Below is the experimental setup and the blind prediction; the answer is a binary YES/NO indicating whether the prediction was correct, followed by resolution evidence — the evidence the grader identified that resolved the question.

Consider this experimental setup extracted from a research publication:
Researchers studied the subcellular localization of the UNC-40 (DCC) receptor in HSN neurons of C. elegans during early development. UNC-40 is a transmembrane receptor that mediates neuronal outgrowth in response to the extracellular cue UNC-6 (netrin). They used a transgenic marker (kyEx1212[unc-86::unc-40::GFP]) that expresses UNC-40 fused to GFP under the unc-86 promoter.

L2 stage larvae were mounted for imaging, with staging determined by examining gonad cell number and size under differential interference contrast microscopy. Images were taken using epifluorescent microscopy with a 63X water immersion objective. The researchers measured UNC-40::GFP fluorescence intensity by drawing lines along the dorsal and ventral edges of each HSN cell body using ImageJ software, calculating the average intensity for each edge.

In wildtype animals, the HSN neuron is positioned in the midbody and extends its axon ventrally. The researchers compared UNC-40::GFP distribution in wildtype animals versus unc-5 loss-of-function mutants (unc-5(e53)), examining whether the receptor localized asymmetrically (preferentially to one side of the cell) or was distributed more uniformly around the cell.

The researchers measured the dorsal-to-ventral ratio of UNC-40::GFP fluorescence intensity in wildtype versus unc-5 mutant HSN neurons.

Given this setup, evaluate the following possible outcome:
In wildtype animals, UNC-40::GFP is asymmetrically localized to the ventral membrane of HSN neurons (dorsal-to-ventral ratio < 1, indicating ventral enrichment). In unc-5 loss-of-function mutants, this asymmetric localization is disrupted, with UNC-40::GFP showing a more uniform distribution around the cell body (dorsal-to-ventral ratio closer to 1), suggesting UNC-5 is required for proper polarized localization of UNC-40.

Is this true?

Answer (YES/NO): NO